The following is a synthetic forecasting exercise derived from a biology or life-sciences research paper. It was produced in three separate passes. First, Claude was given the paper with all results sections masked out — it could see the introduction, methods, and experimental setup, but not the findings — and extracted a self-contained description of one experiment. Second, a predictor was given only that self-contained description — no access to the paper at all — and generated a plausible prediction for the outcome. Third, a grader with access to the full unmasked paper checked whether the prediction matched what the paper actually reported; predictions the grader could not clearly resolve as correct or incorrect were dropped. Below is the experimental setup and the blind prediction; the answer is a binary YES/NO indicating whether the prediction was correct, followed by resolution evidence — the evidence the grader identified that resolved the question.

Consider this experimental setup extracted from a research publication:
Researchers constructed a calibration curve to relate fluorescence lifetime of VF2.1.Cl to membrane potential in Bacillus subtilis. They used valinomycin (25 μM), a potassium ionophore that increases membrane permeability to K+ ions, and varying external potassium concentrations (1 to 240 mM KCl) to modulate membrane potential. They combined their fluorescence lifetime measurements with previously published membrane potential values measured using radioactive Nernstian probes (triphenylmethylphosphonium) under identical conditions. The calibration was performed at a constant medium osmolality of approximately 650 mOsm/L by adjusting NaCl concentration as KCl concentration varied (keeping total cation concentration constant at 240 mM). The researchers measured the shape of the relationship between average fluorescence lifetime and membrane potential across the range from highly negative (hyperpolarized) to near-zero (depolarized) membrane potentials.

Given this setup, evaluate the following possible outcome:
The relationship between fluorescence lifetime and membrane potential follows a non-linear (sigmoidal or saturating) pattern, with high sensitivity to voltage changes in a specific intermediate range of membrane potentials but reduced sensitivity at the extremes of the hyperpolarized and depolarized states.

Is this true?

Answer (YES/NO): NO